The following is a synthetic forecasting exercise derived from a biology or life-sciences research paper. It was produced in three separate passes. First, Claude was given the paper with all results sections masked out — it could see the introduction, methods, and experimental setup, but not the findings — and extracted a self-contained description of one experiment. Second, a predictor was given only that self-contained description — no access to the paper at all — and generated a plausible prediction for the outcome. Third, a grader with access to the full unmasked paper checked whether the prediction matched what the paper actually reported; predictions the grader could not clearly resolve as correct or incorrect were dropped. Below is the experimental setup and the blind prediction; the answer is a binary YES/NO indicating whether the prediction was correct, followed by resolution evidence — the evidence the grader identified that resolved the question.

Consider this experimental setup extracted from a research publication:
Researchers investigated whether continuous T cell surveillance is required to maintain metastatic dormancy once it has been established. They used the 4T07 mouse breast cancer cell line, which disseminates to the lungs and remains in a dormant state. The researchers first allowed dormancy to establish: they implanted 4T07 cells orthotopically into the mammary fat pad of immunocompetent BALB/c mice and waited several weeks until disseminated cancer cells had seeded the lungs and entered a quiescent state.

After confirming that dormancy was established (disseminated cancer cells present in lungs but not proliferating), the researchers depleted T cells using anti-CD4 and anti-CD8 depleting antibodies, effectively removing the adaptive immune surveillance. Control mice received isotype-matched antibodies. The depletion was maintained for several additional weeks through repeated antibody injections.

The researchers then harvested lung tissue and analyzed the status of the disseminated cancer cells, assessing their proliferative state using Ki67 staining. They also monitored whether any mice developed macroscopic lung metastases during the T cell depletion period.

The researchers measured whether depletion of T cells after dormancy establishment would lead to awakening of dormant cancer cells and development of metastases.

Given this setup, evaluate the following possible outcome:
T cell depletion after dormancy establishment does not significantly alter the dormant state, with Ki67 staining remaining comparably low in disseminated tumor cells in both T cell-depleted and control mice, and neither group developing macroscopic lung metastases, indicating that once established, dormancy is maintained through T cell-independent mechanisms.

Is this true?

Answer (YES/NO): YES